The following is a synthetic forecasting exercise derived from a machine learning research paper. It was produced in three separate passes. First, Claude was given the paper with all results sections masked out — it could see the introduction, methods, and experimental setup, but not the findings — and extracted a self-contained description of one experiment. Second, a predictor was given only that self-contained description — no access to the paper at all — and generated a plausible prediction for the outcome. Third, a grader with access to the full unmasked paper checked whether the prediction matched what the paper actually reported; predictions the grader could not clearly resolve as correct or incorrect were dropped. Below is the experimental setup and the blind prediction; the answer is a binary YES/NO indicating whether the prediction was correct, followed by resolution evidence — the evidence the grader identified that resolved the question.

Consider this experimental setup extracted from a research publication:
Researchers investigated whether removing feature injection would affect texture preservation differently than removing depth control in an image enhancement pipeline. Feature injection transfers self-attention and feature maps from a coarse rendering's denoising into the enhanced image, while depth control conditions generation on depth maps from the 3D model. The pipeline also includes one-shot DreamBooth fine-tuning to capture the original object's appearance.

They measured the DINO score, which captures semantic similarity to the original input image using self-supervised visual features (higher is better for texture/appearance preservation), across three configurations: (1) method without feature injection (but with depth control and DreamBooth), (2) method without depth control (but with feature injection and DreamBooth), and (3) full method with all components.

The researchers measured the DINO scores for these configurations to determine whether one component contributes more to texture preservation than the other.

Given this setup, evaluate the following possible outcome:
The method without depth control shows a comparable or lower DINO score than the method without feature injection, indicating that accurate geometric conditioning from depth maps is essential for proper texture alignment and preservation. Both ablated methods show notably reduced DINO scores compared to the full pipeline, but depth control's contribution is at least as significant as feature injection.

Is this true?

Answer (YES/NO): NO